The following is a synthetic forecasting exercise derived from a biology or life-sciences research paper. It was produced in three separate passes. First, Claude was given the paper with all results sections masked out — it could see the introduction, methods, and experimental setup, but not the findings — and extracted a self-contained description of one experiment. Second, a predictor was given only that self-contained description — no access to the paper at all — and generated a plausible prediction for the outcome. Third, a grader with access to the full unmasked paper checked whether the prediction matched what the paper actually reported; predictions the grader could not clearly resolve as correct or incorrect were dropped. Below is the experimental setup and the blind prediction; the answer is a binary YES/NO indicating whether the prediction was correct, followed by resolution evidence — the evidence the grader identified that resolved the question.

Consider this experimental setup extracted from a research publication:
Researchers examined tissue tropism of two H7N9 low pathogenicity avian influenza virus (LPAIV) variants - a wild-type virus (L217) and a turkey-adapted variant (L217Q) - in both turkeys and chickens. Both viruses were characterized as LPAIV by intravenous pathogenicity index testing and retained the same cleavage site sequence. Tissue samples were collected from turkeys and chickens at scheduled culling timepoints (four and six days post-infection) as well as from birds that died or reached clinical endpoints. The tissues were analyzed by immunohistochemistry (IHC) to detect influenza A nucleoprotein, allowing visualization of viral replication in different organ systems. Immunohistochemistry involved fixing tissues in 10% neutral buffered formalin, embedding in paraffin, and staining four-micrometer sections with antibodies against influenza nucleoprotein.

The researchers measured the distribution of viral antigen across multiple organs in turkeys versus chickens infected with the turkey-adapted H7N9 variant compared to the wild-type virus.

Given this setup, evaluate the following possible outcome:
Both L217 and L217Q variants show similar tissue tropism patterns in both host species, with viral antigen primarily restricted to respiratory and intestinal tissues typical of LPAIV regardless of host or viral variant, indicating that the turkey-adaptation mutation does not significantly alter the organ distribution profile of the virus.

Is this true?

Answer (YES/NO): NO